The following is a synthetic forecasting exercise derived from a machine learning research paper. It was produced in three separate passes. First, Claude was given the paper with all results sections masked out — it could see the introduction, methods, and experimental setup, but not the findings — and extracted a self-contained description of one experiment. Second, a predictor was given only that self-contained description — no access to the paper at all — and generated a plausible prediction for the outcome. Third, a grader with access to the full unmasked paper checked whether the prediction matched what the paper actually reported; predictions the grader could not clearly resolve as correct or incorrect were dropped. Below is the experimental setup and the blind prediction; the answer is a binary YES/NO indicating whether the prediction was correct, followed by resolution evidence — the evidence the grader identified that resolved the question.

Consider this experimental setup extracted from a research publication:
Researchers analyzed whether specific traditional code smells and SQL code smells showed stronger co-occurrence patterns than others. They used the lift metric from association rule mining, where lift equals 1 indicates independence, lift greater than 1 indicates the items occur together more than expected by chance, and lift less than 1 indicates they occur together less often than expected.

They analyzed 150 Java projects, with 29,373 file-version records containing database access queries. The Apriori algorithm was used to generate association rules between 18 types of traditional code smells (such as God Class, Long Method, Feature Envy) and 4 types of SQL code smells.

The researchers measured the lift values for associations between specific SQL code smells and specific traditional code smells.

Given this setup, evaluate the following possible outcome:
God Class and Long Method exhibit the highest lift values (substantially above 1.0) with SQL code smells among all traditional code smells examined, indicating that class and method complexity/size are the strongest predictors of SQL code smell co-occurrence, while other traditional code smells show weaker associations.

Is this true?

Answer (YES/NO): NO